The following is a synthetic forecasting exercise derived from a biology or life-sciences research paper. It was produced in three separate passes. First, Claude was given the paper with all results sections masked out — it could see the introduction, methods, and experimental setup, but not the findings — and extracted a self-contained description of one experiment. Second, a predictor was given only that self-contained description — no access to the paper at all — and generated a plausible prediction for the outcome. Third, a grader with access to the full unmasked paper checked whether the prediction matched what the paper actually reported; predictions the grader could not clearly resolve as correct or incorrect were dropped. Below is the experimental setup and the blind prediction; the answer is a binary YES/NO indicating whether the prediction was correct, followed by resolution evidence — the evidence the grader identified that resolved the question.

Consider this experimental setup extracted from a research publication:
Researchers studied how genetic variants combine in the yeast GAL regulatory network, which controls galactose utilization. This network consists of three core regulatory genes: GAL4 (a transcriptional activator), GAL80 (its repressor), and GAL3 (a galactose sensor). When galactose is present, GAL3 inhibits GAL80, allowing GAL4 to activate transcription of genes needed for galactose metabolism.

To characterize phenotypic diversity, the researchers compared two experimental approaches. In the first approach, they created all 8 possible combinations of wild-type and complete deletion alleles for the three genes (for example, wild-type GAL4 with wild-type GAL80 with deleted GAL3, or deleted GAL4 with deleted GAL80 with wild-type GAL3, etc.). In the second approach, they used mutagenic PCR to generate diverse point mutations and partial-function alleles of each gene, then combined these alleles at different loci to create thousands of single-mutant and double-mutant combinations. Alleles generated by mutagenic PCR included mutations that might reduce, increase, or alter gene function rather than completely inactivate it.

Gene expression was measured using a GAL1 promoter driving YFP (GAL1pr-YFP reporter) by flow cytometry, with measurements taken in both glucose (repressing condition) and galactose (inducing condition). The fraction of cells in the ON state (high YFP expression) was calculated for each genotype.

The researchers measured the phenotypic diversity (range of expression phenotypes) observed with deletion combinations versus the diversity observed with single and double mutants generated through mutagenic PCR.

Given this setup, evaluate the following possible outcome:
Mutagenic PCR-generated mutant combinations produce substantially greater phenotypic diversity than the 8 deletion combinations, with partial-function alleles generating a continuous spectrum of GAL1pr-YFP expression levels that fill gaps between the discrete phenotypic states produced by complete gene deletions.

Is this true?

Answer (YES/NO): NO